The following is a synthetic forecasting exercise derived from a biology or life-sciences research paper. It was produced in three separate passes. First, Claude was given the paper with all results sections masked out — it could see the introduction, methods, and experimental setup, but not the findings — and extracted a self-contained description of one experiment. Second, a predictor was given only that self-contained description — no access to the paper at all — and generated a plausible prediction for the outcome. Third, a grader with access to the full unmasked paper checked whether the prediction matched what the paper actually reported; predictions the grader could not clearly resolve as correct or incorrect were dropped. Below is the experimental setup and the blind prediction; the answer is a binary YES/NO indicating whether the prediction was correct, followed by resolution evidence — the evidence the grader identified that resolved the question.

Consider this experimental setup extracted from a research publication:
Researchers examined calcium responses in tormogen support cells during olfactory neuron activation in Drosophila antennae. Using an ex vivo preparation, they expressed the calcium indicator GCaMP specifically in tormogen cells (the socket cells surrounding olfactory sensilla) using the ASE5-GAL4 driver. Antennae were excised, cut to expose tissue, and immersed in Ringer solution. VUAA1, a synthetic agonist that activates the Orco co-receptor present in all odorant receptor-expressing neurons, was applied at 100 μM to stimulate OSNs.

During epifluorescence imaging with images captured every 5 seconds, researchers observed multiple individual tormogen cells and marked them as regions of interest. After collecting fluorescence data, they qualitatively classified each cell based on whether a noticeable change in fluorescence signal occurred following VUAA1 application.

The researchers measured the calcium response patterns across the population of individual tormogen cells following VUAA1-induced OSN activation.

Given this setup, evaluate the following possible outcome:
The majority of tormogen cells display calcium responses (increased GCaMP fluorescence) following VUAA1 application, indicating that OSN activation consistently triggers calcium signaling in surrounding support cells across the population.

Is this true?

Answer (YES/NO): NO